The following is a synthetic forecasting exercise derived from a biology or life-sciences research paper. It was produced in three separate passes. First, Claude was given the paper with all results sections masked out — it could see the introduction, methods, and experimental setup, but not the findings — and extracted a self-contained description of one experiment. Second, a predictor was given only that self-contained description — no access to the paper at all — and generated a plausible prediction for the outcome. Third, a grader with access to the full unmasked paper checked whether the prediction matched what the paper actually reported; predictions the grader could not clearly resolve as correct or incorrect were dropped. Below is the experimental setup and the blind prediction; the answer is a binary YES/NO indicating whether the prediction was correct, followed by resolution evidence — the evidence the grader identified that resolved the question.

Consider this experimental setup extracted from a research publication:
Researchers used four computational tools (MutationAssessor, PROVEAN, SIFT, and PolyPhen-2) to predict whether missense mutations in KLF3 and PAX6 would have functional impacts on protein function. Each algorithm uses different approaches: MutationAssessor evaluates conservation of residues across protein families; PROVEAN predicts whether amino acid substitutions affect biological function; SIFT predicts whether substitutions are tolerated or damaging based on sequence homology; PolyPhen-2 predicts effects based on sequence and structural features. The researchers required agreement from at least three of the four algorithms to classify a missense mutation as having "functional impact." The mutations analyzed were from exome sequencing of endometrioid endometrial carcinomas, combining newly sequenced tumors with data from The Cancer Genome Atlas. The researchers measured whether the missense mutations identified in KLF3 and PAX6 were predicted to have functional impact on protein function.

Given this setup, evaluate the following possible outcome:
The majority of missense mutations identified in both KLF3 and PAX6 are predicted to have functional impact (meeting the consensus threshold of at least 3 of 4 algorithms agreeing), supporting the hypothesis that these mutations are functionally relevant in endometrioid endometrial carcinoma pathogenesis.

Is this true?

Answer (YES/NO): NO